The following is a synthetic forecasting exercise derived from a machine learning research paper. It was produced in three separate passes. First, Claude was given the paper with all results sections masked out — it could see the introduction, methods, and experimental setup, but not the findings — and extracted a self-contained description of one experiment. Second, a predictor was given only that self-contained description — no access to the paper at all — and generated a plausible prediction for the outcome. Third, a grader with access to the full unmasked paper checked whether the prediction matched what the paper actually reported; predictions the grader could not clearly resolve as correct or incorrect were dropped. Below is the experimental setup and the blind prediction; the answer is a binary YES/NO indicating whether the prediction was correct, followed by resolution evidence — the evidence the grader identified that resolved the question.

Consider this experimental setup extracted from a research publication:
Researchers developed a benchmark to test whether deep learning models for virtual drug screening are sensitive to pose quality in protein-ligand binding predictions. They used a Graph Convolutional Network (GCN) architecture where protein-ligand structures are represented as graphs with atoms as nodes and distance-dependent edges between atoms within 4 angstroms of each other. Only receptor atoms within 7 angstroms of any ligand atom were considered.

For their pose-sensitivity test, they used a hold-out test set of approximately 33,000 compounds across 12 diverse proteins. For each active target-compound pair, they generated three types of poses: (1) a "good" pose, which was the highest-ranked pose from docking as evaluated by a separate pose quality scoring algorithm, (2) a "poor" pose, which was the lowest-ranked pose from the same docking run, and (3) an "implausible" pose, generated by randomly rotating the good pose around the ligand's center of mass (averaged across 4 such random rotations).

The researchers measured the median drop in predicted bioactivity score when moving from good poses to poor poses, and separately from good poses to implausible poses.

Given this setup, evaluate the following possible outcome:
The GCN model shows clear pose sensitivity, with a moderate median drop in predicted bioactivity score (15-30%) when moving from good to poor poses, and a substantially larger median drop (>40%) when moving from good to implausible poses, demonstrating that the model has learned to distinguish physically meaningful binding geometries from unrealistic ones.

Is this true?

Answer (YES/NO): NO